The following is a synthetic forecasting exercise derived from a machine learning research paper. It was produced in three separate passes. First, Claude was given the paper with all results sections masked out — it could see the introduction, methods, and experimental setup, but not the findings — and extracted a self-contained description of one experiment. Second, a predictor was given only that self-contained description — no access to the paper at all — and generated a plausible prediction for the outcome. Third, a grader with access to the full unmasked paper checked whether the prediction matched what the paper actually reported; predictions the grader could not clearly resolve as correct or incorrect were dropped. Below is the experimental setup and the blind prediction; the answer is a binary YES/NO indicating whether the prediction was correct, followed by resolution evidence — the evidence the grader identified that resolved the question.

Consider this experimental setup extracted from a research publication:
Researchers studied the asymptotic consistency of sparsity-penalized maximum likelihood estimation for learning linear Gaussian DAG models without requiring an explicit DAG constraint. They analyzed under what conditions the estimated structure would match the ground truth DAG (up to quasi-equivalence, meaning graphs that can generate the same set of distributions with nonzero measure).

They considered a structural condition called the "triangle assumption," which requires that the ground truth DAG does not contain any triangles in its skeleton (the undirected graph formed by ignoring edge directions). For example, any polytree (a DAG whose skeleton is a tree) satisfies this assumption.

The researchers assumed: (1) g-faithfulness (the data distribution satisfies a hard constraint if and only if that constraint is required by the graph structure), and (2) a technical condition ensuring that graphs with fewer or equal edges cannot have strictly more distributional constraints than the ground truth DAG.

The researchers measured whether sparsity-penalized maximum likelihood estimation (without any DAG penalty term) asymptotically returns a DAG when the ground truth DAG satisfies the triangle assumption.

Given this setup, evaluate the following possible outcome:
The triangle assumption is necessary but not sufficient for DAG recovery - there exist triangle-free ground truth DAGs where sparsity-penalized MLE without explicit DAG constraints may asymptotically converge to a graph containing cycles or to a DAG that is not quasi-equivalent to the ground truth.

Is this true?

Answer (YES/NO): NO